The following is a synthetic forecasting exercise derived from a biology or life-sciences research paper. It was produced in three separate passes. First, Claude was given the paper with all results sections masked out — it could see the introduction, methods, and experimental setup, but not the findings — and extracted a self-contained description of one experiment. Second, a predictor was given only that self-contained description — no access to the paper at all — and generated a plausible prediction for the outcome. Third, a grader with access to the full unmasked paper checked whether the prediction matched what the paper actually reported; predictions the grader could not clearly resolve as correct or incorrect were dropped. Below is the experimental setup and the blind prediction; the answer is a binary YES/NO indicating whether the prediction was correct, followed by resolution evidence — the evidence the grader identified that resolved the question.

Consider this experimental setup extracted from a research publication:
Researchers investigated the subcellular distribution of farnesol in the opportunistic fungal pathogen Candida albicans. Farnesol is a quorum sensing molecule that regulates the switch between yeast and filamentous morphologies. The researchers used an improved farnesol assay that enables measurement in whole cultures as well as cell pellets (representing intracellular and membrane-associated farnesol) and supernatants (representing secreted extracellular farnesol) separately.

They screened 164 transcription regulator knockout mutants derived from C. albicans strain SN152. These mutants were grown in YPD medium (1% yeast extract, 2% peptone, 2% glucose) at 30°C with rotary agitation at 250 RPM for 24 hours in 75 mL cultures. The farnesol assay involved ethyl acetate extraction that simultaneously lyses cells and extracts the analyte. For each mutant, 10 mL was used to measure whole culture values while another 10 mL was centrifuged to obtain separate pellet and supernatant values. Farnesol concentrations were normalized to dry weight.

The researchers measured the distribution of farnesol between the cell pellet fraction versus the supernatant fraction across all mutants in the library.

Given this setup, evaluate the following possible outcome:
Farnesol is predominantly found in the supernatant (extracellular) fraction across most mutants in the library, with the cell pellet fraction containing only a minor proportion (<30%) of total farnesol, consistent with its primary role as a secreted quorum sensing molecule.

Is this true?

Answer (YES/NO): NO